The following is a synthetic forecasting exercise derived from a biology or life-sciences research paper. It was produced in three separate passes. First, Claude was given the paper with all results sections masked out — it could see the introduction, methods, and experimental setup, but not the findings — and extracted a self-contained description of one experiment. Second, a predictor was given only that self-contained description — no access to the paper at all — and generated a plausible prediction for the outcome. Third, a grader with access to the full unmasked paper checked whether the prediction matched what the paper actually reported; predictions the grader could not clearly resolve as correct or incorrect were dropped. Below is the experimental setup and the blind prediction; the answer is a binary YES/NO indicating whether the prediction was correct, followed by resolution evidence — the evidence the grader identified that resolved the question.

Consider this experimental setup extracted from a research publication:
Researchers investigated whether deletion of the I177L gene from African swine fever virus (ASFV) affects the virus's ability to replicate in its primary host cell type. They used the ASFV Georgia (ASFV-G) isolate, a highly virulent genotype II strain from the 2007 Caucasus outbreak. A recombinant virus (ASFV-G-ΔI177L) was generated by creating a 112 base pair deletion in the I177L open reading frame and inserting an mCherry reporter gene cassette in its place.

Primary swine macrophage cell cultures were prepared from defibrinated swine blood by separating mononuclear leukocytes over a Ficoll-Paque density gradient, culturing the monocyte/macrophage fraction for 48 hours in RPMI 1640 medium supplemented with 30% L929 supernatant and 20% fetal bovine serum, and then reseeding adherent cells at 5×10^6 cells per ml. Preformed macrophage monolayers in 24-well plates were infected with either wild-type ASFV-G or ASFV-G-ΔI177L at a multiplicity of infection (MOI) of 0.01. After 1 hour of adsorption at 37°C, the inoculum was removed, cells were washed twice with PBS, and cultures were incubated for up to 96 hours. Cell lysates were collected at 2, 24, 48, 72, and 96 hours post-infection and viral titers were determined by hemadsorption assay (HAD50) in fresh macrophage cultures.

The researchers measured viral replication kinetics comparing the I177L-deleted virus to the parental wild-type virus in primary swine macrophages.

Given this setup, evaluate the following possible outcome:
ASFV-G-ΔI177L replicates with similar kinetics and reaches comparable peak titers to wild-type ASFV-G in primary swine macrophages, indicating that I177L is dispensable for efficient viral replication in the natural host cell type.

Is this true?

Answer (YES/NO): NO